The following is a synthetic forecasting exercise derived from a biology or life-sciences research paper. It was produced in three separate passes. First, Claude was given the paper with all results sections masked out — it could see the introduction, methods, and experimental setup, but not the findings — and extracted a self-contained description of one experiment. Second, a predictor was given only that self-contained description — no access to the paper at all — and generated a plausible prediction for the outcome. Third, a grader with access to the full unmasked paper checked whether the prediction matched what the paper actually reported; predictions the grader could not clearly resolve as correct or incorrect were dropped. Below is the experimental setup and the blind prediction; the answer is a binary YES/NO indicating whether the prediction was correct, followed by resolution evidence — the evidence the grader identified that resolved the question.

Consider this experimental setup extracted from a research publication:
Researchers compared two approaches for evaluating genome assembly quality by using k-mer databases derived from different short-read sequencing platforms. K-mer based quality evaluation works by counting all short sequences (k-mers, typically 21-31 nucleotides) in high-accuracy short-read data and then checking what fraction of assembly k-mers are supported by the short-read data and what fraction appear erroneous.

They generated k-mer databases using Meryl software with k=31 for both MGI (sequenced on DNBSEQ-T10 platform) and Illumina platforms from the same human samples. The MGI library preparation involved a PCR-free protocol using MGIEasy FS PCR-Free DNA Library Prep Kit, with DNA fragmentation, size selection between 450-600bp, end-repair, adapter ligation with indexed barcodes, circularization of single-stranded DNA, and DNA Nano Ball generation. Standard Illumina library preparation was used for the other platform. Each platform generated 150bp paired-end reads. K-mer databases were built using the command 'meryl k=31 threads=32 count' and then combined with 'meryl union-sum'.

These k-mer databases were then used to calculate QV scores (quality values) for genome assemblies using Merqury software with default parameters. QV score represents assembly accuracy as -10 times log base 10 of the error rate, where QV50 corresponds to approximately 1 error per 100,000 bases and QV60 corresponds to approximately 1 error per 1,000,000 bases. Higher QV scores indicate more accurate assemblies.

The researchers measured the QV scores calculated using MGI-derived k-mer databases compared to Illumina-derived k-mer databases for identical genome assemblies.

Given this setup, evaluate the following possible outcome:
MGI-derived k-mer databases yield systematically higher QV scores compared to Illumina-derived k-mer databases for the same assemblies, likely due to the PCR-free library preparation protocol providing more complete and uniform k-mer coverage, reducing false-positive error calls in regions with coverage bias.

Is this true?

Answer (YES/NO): NO